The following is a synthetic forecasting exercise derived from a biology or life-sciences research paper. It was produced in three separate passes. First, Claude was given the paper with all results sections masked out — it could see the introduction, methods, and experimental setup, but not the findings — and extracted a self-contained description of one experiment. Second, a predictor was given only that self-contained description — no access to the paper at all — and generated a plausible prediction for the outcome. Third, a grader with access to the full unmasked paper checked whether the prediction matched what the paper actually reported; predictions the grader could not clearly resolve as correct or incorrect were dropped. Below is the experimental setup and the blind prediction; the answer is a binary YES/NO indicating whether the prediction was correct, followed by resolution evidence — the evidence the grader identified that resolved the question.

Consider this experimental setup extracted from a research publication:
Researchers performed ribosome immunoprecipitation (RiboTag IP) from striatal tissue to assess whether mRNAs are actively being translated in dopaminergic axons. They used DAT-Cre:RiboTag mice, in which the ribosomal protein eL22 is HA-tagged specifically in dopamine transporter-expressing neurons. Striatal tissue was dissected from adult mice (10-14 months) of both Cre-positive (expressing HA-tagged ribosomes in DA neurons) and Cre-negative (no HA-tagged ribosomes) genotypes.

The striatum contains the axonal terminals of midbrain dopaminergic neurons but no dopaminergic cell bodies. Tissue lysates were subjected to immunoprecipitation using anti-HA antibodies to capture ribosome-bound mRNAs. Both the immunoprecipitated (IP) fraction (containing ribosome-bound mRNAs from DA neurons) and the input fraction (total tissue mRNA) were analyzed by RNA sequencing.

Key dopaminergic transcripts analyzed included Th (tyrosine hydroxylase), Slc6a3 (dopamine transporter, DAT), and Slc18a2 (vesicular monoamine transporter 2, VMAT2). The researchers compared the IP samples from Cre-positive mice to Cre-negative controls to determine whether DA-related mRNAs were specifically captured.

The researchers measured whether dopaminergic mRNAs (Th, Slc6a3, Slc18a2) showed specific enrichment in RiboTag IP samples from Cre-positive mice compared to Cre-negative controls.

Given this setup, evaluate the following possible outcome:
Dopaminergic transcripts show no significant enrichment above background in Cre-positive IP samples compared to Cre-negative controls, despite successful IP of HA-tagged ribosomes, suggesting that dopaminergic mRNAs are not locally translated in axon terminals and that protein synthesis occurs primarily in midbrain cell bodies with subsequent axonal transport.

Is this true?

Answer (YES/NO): NO